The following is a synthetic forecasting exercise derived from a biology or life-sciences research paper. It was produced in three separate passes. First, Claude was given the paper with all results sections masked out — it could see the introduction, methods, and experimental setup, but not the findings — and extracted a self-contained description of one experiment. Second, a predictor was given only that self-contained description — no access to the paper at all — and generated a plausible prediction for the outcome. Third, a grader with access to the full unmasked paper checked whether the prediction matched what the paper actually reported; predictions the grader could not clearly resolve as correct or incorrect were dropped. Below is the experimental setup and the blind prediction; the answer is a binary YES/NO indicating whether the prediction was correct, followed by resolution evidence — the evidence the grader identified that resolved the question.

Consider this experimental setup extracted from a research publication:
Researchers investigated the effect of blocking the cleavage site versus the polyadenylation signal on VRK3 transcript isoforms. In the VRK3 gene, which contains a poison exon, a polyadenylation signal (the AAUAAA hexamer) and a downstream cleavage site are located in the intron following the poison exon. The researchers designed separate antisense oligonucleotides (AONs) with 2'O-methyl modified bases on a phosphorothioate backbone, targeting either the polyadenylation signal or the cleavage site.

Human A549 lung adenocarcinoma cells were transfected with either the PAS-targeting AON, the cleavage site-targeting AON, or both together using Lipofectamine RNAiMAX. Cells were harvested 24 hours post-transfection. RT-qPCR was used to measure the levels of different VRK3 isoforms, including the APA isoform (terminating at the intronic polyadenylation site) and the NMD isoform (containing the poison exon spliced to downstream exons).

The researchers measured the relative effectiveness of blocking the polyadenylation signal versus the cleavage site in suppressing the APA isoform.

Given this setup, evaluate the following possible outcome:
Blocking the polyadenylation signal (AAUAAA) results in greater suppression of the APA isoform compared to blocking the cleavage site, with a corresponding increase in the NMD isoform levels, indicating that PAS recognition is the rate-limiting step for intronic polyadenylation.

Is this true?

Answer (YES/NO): NO